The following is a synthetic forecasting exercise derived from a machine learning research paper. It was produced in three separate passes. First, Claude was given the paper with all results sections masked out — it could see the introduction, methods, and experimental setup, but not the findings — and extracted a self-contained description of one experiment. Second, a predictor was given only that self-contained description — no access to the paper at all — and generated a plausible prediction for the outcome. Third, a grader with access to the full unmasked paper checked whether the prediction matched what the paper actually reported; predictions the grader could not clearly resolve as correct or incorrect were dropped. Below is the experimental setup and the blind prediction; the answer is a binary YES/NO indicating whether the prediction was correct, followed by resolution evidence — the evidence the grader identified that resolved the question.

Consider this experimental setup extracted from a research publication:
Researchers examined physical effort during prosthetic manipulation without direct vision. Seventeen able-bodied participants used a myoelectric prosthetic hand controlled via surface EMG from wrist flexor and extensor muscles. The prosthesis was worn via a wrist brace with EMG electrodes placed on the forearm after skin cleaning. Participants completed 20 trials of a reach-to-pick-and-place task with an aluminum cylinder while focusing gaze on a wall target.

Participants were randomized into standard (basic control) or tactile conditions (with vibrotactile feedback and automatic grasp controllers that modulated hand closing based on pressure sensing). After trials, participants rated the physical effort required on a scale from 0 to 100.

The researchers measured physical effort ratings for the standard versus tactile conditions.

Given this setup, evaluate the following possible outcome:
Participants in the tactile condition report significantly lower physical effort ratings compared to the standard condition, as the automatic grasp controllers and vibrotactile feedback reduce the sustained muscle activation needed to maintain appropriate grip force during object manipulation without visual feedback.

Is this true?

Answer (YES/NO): NO